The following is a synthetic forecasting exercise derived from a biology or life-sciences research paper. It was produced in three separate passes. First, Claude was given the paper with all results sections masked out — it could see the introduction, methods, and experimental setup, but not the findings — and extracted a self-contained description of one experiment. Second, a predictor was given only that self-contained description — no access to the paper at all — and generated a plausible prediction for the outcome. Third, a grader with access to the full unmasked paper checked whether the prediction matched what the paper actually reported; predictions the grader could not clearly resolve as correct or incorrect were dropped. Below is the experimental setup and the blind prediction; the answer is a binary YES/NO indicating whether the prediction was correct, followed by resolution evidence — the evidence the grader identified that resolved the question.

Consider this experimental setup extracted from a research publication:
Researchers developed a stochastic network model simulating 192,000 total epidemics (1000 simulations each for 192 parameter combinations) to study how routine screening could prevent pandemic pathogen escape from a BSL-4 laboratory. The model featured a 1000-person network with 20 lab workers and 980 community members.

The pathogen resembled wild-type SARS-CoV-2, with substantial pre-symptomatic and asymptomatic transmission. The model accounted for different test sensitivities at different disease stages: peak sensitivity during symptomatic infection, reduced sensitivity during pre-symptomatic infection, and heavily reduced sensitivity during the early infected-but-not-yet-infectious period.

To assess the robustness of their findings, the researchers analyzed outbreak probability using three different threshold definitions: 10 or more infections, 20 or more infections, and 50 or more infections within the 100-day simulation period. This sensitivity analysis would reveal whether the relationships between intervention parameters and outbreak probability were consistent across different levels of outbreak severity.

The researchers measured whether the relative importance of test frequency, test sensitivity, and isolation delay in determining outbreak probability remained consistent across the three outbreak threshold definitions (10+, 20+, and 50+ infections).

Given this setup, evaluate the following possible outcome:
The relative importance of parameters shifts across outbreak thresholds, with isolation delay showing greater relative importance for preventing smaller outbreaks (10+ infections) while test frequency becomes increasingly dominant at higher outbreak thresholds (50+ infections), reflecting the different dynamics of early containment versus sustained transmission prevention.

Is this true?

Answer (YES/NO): NO